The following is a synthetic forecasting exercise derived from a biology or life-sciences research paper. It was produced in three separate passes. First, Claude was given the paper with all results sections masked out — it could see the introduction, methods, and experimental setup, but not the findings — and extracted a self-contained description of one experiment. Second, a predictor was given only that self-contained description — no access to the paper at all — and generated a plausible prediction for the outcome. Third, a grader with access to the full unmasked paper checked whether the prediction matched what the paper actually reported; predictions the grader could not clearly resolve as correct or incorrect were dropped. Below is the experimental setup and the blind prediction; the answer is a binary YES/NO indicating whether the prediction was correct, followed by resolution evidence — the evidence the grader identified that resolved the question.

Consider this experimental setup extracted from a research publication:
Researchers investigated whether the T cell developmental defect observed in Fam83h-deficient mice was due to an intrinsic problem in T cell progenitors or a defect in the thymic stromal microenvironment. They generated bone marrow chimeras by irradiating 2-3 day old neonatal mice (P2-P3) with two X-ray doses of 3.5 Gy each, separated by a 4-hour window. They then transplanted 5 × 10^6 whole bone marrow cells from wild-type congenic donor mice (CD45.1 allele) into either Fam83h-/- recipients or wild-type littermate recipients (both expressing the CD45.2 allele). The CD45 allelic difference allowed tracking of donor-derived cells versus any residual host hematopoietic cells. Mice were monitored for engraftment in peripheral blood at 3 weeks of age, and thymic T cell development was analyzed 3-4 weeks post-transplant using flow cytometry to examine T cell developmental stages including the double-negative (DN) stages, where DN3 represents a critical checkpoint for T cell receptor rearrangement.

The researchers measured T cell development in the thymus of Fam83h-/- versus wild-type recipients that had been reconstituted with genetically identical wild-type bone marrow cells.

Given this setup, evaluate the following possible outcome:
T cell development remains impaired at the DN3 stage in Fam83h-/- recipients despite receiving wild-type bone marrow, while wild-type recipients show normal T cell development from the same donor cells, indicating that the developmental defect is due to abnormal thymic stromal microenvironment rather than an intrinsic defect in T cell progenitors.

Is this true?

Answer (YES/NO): YES